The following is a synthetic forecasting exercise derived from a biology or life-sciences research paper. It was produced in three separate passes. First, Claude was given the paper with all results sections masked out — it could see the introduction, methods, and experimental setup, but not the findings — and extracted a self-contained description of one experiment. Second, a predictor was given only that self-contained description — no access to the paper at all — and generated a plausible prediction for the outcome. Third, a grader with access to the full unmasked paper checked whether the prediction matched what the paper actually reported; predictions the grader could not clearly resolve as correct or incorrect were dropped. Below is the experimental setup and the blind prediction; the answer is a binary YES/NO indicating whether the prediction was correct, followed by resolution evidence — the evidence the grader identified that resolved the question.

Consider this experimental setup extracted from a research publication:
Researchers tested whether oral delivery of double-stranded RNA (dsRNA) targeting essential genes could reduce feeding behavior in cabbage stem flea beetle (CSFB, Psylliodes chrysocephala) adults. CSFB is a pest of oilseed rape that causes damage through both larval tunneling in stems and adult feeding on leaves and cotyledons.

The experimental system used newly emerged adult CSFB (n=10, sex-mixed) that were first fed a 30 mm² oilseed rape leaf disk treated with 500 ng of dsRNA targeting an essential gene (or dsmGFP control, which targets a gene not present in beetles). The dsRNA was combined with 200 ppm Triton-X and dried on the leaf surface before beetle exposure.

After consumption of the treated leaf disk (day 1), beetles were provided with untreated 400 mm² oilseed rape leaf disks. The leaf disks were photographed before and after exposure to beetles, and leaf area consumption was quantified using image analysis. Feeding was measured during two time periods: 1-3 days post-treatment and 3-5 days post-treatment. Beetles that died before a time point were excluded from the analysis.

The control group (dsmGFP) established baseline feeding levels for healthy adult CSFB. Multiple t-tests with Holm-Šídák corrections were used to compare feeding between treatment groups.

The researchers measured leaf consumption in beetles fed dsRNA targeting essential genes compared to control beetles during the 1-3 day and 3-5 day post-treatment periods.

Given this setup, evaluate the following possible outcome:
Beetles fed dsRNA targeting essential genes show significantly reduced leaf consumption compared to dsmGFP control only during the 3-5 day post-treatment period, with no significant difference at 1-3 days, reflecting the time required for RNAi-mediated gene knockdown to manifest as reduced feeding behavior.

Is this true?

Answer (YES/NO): NO